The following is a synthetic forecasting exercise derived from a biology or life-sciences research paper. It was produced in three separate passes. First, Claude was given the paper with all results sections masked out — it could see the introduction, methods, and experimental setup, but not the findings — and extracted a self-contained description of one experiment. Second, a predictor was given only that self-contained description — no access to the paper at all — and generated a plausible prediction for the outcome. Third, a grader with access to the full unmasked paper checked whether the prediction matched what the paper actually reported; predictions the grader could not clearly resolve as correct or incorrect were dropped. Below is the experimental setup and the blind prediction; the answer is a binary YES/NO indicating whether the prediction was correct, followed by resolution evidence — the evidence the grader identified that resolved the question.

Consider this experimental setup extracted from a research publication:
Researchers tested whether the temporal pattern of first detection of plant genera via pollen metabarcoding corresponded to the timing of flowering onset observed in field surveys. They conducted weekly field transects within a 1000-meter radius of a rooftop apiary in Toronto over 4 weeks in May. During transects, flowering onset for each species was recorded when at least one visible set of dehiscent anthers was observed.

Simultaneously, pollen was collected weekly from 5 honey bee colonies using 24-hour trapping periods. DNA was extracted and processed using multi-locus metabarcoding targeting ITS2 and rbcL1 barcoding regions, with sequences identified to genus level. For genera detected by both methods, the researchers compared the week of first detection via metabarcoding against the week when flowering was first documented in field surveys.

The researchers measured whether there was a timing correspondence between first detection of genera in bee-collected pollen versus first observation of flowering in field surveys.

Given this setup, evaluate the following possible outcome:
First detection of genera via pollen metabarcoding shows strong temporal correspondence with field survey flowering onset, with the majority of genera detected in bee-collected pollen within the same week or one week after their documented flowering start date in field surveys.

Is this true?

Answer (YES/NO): YES